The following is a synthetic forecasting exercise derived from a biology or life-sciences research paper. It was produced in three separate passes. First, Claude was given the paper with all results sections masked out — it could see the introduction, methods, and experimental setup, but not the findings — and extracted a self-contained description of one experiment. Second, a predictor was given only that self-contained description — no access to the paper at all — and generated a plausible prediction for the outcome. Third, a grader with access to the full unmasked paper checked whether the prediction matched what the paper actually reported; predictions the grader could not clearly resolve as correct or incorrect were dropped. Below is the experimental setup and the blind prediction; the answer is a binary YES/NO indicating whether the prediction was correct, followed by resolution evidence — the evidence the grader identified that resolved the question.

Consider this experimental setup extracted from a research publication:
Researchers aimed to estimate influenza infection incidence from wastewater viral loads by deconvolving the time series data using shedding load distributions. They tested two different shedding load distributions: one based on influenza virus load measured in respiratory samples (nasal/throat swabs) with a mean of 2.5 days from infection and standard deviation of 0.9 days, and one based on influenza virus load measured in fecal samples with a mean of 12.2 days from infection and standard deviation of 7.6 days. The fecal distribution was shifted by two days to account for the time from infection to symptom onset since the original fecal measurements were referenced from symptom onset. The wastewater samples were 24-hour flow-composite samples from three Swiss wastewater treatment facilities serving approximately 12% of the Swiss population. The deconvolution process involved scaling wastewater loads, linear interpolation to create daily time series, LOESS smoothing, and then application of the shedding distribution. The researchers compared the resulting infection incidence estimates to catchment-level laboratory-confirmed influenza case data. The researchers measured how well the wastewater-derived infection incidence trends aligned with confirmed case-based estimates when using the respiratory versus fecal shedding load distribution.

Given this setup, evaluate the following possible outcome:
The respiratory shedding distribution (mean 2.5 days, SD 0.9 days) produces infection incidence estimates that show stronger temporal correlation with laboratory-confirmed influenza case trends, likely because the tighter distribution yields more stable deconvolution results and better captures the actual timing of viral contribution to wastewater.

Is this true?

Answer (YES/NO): YES